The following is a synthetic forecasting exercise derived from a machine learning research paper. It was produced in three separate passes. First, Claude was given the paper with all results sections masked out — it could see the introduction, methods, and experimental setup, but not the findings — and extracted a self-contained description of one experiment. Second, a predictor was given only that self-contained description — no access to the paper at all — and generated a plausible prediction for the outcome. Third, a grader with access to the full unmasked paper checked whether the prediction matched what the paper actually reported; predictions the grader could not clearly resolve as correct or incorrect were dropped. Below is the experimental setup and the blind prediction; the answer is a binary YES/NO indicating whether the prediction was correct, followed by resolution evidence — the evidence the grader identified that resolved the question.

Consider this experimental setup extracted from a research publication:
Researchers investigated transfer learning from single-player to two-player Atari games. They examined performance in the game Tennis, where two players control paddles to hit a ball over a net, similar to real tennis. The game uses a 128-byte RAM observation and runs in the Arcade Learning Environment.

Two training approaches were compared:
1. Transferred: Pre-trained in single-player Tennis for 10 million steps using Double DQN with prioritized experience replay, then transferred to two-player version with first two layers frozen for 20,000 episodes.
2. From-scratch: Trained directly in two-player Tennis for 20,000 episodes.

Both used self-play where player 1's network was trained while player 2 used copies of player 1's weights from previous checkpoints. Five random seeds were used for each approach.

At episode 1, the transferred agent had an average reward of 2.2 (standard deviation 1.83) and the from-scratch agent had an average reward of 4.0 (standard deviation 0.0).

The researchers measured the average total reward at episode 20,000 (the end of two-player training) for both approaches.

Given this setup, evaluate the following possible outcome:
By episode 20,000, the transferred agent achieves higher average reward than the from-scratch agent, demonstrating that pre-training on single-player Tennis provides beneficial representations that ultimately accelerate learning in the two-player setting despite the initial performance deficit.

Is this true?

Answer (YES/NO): YES